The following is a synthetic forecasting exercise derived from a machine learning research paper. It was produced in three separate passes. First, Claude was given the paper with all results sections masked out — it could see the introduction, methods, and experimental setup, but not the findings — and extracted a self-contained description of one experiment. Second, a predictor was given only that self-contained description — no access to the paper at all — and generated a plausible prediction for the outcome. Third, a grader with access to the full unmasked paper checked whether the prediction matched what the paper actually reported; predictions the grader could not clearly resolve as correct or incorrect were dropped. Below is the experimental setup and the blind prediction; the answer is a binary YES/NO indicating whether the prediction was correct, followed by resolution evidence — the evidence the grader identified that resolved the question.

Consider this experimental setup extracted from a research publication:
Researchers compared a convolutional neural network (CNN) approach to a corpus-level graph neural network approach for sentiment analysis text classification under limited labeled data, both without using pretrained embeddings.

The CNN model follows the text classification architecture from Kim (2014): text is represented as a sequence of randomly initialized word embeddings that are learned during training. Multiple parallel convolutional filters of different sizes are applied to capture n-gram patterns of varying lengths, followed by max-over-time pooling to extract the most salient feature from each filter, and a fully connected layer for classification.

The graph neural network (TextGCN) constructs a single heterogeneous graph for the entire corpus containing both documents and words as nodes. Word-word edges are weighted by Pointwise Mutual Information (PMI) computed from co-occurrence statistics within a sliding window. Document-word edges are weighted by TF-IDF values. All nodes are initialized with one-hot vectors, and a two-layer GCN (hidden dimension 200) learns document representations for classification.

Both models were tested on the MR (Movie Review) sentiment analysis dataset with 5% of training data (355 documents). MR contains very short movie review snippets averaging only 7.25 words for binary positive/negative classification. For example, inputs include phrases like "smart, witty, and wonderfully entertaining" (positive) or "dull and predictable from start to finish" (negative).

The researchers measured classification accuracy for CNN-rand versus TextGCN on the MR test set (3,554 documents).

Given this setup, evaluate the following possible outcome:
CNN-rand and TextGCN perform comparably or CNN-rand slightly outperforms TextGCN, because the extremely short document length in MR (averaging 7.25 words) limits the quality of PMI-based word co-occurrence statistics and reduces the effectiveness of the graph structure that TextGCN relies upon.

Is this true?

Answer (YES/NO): YES